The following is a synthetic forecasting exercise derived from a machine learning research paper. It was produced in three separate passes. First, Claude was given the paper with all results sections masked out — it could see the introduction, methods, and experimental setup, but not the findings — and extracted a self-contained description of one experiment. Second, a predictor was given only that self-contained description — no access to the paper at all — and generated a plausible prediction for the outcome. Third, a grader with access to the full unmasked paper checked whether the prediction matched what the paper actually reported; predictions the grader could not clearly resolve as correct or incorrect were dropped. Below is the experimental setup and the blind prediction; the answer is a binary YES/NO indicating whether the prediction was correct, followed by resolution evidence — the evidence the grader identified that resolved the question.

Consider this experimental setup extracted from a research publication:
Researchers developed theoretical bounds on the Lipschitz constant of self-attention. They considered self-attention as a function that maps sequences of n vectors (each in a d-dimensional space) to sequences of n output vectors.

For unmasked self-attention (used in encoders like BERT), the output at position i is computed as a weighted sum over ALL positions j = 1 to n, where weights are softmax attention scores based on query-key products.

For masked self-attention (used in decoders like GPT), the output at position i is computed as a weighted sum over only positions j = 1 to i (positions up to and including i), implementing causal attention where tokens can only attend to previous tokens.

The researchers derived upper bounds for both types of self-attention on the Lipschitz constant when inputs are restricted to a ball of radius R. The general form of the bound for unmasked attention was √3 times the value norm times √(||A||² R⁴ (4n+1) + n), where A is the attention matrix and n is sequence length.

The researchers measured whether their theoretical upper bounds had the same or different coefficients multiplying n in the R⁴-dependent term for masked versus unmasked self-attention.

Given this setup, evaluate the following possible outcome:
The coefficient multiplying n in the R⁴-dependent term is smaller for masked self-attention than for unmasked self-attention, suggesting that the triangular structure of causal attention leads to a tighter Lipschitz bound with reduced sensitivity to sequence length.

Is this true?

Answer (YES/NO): YES